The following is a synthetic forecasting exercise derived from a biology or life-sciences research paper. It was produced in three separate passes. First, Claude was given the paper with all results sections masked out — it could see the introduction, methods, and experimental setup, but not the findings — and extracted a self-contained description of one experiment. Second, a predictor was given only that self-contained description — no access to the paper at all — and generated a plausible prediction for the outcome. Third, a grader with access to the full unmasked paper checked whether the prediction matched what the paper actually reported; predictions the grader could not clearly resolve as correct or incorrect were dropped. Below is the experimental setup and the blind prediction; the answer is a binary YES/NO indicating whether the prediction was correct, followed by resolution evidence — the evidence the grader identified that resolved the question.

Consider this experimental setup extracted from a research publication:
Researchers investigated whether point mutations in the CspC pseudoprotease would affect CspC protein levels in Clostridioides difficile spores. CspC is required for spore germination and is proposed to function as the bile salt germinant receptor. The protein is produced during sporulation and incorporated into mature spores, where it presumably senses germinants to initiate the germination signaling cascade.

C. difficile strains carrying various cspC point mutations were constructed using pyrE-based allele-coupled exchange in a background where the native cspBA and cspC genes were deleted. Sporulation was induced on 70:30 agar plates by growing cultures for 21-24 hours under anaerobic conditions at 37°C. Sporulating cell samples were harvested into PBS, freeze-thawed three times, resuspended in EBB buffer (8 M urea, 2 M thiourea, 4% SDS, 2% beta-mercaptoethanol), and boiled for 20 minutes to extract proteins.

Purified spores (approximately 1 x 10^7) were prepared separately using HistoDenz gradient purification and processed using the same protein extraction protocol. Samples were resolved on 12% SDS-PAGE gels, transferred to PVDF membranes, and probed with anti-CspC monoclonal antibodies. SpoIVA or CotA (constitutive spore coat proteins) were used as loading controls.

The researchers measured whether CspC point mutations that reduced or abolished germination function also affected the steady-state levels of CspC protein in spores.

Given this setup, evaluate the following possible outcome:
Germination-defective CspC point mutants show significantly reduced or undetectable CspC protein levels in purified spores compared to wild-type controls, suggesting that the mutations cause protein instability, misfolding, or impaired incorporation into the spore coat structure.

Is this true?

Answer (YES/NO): NO